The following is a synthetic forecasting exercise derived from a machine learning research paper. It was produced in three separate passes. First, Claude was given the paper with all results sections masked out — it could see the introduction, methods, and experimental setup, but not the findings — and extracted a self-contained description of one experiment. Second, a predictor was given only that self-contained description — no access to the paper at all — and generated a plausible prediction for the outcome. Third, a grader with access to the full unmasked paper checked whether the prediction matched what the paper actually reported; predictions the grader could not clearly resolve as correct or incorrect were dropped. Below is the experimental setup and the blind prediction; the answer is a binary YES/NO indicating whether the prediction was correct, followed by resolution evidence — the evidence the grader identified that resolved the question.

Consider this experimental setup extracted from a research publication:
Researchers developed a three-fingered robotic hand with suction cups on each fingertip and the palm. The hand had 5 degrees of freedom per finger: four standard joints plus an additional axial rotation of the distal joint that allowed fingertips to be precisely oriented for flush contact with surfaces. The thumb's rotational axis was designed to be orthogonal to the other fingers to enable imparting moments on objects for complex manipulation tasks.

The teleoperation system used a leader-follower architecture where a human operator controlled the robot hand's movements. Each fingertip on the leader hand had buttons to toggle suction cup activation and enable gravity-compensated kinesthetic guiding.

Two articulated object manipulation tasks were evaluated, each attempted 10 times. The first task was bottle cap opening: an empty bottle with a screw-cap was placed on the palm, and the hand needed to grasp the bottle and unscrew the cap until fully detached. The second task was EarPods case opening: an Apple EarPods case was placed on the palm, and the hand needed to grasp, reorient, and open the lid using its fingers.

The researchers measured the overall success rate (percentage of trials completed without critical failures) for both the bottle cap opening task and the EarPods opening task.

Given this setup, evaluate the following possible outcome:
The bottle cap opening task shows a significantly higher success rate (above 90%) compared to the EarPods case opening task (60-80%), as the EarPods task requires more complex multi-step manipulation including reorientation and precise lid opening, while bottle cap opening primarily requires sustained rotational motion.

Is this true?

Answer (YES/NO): NO